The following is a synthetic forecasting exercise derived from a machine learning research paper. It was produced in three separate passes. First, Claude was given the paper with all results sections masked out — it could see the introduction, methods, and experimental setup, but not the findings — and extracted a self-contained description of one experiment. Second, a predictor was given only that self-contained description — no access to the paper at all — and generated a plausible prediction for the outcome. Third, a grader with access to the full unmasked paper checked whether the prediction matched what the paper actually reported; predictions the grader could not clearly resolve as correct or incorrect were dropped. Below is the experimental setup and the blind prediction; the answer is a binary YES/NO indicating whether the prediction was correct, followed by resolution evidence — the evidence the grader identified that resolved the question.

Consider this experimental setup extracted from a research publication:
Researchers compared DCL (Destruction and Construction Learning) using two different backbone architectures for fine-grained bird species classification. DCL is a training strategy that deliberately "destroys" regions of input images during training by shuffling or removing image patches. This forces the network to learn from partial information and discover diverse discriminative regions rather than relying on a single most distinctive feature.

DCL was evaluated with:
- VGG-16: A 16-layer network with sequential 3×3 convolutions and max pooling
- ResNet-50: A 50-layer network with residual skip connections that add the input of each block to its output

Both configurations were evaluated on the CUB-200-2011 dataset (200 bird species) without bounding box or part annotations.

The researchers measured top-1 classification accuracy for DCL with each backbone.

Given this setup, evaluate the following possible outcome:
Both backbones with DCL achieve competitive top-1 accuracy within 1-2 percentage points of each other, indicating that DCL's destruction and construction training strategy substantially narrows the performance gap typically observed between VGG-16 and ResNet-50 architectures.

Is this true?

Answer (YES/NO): YES